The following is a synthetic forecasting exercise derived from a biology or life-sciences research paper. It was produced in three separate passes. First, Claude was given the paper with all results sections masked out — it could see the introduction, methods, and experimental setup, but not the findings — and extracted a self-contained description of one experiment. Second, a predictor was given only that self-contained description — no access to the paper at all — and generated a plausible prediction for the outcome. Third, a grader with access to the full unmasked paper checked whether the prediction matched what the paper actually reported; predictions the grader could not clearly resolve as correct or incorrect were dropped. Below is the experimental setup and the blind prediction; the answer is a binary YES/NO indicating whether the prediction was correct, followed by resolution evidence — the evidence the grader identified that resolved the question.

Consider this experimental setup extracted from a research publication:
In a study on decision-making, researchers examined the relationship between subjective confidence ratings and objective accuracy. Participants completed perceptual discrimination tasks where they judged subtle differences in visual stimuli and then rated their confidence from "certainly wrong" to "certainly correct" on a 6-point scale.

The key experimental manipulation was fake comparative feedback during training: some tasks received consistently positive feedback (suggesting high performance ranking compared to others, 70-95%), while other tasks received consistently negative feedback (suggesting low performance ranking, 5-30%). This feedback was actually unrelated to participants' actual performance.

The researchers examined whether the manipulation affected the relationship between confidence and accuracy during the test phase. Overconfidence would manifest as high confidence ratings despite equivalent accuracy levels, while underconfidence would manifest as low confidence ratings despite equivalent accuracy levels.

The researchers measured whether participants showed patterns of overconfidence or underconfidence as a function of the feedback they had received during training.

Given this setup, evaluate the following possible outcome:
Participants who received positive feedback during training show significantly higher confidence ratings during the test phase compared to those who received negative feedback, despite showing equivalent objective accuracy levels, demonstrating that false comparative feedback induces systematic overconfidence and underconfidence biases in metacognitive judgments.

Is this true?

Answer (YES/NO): YES